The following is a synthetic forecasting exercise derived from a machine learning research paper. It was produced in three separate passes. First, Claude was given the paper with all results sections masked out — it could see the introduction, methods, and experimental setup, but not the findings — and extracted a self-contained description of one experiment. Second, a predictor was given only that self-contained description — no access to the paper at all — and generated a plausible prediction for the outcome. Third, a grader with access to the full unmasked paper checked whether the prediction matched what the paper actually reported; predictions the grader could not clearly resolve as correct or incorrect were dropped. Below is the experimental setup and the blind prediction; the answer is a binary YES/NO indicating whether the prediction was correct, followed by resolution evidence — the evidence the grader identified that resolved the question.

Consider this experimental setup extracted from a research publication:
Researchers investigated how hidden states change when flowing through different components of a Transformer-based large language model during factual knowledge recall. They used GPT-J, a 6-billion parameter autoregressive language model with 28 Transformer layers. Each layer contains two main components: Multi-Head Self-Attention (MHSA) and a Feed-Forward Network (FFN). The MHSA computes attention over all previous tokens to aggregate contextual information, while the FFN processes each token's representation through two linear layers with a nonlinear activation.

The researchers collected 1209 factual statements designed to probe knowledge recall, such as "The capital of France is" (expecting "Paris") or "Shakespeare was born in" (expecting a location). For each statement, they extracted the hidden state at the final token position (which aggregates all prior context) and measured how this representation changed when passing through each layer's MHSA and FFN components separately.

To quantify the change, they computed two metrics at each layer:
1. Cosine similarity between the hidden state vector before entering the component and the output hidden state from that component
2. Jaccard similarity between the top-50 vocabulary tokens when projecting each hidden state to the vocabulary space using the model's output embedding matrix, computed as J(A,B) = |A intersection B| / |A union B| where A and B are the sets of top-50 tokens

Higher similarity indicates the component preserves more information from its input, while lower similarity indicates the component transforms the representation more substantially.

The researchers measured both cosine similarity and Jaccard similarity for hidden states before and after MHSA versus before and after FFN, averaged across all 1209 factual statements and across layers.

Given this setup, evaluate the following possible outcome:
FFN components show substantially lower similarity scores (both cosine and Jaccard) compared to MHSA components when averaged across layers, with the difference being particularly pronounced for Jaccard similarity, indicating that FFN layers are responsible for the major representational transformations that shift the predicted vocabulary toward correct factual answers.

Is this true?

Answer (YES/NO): NO